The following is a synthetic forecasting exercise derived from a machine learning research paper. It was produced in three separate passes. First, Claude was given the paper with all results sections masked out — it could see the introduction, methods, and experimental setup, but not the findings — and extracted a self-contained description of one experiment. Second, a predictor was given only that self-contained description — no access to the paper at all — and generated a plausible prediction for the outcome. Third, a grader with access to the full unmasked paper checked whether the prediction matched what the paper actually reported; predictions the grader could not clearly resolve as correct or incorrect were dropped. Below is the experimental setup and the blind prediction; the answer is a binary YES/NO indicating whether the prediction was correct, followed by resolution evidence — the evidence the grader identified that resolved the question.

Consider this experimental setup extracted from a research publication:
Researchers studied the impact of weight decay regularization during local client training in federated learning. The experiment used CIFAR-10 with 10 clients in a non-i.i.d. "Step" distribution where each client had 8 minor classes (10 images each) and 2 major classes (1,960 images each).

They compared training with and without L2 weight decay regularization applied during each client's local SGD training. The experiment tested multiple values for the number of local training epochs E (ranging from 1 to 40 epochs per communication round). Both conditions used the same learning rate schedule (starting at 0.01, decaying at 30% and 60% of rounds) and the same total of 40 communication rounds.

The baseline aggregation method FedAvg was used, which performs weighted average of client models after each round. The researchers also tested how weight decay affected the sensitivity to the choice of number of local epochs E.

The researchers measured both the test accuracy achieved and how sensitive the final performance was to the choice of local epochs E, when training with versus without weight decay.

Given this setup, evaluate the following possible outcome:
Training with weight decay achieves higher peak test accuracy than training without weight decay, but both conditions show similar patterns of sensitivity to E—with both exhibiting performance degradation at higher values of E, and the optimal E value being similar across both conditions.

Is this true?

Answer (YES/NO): NO